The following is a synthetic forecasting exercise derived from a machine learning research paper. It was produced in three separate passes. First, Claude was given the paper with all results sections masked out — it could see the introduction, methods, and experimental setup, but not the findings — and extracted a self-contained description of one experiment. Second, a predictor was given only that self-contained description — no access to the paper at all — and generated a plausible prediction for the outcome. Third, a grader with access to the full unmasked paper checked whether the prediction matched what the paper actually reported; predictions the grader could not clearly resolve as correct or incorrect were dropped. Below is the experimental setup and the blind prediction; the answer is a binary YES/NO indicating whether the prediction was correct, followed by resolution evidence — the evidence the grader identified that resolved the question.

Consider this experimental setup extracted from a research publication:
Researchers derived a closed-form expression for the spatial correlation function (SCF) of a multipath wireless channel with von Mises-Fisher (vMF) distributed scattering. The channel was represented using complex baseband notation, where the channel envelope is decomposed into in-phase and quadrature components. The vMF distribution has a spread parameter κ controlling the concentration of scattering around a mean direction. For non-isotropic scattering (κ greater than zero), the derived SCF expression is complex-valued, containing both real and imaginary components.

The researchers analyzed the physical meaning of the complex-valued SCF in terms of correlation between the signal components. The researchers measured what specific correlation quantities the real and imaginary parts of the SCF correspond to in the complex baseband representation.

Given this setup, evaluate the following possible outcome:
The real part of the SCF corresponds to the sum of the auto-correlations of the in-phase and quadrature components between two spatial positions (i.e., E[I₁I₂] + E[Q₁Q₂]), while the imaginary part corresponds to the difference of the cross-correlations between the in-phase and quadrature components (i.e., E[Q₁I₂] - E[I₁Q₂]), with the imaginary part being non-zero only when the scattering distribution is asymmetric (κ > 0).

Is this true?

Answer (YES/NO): YES